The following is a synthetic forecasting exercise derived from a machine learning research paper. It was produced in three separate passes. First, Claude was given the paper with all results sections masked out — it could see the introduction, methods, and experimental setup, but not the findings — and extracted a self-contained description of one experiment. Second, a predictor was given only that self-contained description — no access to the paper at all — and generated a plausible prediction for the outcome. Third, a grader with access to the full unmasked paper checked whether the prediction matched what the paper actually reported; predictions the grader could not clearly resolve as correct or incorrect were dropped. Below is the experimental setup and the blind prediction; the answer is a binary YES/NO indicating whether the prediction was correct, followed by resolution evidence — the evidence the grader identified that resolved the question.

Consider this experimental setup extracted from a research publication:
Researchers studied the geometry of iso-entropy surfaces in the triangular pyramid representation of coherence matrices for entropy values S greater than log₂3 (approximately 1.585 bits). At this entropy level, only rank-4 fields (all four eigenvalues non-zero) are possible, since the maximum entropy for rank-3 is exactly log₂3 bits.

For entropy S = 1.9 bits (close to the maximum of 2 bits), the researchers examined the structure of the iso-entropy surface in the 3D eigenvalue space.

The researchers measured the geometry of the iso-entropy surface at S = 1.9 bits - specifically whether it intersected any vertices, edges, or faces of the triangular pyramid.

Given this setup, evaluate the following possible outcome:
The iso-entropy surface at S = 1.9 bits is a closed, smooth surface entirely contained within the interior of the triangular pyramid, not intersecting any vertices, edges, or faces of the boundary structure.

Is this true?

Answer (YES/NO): YES